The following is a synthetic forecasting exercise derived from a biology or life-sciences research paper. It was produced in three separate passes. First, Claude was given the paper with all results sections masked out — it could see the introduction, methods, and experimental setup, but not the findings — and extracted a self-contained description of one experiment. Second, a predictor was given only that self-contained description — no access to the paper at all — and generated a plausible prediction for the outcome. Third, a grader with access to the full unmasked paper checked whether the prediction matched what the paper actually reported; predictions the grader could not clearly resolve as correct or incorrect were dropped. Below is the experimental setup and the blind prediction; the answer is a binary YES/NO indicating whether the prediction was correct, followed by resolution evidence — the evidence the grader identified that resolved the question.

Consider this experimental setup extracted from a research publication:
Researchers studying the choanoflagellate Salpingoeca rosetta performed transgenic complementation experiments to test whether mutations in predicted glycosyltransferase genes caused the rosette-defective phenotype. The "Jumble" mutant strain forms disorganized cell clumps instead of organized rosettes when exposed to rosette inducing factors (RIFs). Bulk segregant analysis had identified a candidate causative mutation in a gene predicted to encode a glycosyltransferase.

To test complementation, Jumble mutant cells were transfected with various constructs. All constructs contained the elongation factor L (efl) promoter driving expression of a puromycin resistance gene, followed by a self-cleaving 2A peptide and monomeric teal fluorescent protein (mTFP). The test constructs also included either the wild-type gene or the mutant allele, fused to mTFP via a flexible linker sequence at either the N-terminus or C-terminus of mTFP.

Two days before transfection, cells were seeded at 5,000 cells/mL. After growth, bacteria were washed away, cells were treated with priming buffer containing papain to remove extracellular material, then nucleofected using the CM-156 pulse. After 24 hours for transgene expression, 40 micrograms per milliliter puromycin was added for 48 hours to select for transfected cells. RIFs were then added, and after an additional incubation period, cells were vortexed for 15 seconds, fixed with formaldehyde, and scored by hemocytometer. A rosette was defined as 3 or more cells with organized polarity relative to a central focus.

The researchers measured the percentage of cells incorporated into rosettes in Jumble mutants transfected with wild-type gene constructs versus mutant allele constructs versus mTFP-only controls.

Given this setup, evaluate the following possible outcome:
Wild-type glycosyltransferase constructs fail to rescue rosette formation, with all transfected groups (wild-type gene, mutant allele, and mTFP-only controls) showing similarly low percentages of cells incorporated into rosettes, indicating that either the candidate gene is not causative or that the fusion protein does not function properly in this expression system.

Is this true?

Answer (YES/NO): NO